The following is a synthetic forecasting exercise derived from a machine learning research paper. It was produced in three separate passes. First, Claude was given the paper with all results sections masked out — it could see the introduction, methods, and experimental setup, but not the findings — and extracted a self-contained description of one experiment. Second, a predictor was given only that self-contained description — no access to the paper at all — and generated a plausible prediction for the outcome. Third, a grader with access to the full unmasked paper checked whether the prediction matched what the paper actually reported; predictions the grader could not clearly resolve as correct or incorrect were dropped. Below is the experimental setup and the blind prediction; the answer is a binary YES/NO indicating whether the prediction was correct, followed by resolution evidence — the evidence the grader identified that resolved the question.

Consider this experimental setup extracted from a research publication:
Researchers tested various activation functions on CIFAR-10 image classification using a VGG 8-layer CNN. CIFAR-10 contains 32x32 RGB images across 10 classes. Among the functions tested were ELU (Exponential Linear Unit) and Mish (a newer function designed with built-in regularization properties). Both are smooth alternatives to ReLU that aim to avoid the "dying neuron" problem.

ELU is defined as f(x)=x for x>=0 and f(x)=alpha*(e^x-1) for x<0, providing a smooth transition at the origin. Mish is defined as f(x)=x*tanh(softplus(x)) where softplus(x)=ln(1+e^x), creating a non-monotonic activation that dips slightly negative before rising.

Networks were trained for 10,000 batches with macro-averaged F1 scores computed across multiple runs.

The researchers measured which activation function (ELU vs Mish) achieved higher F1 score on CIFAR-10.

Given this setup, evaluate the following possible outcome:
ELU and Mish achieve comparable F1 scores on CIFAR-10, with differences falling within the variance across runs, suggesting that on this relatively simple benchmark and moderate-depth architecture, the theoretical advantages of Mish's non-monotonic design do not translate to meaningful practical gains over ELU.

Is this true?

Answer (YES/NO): NO